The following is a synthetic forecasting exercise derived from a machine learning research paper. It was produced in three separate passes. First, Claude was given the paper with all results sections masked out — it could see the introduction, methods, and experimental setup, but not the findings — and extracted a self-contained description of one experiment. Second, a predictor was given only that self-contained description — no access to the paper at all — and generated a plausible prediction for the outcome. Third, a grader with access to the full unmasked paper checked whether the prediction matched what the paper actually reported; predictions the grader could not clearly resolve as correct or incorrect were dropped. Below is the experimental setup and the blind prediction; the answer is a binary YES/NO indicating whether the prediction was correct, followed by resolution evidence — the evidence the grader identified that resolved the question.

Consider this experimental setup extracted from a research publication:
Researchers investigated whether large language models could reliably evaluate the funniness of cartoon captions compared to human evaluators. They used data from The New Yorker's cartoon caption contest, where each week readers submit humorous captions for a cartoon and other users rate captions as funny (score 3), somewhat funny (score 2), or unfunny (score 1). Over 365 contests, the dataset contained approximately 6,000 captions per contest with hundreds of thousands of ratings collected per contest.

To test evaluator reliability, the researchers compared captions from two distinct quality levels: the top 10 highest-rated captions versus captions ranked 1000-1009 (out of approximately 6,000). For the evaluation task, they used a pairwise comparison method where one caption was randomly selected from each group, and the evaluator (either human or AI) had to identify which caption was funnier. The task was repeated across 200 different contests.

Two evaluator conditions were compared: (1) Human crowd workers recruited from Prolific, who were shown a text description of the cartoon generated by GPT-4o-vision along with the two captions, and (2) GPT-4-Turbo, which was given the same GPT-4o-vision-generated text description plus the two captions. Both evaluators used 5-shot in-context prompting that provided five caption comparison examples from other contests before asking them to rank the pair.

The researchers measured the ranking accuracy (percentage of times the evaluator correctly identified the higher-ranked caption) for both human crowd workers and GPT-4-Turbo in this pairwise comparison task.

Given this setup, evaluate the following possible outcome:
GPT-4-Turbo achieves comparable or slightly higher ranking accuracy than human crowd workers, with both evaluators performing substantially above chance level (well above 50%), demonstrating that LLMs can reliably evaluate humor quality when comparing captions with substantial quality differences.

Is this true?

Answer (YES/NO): YES